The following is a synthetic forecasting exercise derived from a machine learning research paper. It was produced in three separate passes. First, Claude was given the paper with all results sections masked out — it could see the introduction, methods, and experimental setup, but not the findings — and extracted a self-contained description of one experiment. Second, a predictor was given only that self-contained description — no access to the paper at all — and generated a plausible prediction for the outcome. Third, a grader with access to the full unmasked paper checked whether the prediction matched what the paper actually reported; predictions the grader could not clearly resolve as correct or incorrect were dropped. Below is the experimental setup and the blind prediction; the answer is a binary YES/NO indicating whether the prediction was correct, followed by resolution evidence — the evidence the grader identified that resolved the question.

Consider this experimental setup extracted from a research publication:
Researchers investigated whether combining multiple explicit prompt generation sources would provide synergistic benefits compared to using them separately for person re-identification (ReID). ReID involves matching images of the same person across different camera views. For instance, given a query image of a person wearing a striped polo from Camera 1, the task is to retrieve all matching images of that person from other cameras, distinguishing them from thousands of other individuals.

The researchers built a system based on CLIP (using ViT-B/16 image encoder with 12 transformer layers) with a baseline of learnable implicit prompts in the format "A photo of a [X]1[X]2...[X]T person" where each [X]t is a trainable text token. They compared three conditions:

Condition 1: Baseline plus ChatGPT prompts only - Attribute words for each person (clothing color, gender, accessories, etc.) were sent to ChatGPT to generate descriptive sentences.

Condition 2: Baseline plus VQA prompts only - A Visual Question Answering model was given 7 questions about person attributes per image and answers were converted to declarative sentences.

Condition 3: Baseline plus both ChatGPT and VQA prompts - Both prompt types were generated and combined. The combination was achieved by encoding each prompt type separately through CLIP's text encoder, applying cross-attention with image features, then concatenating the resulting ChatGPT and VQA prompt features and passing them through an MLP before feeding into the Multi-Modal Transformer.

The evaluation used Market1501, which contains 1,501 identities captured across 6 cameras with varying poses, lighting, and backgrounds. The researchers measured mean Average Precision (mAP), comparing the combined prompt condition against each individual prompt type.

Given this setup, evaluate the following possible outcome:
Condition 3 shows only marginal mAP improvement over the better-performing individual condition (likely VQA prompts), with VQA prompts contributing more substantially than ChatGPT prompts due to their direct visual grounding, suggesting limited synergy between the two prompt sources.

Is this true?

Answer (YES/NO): NO